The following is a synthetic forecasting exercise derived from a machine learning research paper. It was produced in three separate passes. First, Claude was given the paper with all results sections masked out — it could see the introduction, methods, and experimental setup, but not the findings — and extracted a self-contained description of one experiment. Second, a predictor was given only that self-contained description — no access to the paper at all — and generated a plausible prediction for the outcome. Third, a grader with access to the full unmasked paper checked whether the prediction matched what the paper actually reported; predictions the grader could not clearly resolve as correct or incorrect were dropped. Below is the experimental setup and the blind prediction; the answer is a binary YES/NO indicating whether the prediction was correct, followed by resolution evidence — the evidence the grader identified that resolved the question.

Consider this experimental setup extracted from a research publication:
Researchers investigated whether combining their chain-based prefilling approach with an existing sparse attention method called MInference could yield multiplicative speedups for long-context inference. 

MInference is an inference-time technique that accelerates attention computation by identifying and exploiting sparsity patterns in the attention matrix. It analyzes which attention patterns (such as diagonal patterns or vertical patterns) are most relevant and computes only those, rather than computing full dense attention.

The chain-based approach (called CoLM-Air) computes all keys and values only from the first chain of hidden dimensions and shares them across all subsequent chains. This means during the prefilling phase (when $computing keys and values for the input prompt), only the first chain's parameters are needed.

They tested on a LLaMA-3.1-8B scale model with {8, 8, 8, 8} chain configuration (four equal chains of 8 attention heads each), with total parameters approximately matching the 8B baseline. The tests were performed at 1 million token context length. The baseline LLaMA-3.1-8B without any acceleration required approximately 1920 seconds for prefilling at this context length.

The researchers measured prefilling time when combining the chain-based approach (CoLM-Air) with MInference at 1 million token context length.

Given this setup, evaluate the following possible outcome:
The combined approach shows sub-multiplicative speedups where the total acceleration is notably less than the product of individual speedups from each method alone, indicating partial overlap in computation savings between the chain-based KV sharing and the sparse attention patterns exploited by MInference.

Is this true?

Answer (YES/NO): NO